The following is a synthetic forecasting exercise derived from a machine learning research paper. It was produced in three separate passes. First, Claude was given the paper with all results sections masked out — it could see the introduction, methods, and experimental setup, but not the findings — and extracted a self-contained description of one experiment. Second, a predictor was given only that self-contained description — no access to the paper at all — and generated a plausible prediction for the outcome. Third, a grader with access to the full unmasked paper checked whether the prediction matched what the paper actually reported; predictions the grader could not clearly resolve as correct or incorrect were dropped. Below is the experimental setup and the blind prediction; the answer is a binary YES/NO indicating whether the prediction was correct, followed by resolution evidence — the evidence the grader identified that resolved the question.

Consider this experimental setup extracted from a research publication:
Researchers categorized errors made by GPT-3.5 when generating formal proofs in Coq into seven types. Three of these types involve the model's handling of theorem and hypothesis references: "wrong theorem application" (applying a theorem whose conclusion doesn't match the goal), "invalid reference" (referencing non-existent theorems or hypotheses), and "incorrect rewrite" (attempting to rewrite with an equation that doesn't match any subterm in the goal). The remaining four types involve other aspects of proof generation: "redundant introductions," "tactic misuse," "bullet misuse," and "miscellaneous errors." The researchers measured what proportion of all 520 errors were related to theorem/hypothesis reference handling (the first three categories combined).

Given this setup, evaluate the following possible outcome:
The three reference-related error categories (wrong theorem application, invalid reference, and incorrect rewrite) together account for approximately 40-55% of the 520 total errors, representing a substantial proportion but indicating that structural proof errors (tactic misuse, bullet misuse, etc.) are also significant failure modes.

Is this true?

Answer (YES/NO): NO